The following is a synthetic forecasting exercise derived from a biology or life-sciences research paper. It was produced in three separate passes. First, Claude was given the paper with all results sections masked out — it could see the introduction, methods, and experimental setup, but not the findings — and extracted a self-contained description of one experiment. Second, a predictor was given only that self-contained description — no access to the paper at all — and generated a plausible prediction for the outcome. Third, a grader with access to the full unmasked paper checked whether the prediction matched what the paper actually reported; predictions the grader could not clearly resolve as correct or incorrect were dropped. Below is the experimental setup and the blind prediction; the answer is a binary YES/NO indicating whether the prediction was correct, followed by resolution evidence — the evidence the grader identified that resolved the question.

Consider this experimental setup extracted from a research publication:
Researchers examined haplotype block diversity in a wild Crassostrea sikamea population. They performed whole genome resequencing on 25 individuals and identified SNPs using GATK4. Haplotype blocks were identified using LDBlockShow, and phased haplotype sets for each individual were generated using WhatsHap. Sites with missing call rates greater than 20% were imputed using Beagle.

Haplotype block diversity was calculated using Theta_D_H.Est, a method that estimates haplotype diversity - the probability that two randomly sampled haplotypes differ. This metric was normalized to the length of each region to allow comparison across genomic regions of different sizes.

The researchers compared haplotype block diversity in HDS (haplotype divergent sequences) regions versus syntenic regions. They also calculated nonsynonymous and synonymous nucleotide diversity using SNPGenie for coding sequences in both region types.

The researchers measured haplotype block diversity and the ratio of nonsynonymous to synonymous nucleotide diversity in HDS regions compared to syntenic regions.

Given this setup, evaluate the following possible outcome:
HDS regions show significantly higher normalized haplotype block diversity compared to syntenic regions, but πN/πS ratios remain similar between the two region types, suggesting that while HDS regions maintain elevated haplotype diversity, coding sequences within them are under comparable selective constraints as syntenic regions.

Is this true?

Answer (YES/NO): NO